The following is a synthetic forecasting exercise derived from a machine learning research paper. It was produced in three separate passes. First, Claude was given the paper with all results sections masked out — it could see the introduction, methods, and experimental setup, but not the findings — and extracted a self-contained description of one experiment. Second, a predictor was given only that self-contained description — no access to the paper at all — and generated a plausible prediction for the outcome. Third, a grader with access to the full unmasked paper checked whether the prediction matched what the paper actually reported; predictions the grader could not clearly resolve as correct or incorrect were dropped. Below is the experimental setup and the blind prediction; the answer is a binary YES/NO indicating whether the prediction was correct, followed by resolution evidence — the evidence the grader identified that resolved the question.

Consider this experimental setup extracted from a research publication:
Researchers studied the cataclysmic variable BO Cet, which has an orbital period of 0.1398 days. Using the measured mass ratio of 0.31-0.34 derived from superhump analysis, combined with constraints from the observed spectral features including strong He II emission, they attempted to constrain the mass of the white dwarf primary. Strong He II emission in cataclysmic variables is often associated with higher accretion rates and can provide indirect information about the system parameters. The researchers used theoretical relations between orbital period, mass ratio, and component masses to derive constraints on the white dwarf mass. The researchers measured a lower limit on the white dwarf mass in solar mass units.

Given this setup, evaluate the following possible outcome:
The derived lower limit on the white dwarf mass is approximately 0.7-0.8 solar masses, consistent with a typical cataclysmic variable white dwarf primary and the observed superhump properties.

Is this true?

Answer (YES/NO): NO